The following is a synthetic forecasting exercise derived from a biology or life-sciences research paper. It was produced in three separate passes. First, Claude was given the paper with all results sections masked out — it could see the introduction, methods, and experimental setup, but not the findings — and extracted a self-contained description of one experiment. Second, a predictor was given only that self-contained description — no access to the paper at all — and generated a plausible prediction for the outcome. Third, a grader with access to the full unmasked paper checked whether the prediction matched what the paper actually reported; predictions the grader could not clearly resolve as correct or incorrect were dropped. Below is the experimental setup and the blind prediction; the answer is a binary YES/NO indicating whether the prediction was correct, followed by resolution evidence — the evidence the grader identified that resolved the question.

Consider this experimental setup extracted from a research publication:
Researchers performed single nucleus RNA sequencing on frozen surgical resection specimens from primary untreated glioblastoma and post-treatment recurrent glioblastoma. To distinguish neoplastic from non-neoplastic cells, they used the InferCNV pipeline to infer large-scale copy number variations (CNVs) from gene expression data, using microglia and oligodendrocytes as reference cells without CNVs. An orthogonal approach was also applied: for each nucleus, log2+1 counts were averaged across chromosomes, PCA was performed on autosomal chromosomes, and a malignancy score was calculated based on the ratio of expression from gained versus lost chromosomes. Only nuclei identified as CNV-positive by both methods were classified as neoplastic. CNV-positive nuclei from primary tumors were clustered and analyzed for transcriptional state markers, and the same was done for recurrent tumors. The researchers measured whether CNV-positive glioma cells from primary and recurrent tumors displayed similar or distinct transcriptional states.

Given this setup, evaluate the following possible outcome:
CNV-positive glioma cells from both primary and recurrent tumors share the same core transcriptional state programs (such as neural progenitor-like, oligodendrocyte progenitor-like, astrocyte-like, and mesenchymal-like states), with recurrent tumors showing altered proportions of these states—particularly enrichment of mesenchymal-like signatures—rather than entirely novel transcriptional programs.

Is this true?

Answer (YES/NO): YES